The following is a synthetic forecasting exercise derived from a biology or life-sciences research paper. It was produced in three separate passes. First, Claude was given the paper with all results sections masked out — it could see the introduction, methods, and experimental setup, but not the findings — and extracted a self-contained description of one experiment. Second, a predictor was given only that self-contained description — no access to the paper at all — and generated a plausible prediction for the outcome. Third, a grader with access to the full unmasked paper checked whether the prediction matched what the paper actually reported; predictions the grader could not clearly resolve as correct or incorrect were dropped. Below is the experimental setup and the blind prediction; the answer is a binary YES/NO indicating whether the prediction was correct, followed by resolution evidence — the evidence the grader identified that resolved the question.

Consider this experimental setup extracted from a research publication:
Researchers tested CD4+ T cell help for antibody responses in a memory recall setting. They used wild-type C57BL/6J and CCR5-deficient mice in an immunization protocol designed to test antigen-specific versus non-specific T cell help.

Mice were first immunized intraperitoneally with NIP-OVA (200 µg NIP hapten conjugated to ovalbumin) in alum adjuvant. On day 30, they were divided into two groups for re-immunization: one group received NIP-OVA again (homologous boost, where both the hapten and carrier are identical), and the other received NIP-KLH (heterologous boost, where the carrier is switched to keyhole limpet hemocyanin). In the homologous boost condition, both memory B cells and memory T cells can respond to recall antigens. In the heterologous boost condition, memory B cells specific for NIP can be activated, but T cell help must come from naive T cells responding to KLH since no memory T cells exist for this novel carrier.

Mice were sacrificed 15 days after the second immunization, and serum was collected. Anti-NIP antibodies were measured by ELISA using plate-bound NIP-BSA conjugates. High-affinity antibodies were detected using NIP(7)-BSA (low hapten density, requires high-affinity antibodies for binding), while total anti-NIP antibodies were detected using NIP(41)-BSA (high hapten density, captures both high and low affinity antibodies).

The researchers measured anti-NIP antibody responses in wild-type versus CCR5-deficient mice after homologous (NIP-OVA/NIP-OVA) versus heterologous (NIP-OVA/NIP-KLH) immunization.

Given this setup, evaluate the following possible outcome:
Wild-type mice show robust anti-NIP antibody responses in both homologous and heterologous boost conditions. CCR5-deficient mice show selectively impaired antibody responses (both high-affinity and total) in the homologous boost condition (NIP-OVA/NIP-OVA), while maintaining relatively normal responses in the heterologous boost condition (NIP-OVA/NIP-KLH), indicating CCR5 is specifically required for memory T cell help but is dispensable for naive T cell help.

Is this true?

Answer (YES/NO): NO